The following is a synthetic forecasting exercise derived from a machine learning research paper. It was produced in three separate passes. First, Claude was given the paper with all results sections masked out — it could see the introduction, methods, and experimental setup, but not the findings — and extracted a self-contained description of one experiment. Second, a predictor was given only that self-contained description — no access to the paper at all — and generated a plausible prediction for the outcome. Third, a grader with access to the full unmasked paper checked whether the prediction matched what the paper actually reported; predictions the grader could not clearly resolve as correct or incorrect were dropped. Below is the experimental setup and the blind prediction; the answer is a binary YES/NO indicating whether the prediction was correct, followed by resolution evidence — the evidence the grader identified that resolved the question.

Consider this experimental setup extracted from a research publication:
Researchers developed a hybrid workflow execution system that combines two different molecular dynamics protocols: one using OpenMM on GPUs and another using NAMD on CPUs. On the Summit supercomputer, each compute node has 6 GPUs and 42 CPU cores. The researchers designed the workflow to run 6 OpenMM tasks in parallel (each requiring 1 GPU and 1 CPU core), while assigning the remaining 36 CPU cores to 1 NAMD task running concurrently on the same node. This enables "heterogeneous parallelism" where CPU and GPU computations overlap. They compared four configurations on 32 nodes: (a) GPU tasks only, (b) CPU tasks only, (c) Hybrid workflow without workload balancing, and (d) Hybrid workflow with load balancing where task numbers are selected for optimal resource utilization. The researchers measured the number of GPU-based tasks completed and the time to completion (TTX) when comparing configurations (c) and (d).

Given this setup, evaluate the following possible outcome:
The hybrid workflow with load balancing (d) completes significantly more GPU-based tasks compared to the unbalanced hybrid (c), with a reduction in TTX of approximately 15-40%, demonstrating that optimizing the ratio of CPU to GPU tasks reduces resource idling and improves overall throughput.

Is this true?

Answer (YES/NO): NO